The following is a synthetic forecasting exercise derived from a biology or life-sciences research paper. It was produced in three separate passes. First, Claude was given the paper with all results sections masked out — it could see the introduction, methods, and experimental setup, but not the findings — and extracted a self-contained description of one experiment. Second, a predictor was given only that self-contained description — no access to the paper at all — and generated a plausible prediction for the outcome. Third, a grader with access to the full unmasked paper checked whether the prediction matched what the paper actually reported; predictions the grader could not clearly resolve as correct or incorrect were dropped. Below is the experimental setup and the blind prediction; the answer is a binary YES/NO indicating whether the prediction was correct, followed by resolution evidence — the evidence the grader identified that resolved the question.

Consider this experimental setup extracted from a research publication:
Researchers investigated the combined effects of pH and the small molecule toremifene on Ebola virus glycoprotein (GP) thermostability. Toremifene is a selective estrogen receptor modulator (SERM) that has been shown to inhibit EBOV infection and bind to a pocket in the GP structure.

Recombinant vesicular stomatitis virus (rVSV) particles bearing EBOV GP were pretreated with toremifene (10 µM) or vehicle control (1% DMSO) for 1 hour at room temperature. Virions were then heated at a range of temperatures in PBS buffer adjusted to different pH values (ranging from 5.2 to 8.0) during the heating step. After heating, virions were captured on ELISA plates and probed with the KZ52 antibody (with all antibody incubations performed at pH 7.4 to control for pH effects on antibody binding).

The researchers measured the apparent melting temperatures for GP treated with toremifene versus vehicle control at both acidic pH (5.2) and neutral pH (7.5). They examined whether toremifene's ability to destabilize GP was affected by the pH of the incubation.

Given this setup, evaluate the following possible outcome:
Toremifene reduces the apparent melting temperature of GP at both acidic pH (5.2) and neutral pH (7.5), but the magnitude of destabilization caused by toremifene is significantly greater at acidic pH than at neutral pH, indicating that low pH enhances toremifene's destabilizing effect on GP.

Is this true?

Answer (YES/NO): NO